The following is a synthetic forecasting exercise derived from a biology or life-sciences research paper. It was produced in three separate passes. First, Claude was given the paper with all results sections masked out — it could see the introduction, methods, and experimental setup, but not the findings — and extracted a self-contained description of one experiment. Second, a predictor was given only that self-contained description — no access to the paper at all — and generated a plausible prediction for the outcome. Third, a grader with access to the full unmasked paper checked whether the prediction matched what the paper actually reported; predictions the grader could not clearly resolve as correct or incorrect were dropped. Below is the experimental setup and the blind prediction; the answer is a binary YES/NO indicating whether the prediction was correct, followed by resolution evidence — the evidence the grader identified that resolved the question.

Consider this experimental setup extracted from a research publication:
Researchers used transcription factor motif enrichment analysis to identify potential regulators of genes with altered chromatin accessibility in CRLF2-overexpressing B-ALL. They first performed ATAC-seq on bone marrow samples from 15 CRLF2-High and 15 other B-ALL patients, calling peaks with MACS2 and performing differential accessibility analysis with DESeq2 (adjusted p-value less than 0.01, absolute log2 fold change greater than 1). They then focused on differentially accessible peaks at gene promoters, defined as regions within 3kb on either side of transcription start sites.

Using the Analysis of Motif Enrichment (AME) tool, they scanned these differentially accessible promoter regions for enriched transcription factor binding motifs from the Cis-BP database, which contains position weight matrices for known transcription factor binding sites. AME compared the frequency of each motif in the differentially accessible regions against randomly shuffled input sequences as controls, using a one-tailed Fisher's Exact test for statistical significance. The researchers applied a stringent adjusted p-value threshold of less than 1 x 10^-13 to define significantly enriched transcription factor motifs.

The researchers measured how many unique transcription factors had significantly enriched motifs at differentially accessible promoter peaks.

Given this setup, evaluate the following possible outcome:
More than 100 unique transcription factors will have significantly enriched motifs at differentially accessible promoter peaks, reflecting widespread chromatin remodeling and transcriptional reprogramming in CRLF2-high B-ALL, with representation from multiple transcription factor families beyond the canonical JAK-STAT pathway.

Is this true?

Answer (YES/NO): YES